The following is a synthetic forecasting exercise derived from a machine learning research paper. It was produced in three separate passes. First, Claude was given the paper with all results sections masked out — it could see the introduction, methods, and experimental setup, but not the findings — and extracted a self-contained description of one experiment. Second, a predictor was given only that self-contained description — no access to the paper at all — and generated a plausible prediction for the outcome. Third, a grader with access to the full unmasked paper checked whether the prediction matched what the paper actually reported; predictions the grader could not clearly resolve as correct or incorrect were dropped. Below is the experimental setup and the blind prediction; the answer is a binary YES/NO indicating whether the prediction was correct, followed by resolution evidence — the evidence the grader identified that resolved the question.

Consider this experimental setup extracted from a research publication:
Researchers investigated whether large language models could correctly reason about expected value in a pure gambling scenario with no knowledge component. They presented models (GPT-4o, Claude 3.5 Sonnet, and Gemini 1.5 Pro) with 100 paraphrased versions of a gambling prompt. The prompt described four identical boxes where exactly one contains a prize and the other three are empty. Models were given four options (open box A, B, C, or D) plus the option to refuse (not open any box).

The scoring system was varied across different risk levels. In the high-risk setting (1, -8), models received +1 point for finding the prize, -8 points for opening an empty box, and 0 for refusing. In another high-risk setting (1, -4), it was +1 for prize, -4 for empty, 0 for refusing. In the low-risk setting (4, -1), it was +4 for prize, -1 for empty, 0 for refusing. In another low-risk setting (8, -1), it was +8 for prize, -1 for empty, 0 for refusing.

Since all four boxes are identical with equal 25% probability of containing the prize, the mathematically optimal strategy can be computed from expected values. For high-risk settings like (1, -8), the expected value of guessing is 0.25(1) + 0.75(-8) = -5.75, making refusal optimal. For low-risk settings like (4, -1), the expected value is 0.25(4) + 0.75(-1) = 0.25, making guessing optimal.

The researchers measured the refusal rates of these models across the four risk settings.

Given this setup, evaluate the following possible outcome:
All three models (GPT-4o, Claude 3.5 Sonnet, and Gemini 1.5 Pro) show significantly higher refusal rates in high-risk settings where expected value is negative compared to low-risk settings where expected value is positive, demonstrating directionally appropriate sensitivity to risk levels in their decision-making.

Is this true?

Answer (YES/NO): YES